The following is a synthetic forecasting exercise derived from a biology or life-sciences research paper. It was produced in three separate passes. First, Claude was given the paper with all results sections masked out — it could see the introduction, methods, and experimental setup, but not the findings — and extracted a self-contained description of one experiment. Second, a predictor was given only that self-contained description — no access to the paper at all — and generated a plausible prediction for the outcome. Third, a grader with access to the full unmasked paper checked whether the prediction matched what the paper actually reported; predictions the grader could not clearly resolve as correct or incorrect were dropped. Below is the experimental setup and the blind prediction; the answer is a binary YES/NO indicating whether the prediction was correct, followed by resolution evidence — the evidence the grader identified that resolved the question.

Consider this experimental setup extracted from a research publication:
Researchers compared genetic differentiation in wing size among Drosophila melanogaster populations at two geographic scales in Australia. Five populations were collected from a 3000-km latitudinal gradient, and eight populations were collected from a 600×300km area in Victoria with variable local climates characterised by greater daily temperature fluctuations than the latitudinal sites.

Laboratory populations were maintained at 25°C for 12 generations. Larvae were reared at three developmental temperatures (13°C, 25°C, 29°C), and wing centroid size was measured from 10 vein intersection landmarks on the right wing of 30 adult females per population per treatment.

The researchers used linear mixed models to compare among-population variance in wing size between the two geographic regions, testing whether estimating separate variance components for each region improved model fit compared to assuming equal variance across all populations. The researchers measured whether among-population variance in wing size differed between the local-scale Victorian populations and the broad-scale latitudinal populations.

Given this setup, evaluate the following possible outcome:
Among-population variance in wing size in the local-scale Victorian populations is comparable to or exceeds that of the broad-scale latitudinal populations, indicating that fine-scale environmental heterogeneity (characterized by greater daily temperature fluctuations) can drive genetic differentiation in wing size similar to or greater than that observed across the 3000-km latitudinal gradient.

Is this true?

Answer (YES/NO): NO